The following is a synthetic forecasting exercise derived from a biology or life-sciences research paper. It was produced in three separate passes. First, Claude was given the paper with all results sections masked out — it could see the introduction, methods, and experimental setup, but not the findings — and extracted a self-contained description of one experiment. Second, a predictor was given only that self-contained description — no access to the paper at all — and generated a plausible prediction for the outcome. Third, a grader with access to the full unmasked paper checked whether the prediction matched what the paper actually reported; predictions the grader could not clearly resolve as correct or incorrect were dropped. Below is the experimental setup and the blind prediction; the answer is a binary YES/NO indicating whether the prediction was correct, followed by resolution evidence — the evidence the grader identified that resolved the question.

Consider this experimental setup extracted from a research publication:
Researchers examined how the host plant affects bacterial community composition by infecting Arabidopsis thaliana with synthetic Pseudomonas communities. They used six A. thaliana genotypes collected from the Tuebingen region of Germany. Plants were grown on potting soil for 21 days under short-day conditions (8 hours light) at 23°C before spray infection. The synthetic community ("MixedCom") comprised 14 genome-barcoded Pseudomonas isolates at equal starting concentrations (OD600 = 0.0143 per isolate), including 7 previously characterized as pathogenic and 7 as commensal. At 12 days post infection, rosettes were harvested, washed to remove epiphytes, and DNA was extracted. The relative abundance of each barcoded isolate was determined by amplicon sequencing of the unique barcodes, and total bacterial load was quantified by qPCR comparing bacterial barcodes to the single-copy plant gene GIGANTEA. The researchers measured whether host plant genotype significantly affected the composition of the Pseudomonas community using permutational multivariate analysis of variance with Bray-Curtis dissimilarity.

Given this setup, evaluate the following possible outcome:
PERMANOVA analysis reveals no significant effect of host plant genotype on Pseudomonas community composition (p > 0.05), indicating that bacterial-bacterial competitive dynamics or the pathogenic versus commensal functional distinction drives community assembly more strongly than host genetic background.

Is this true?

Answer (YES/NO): NO